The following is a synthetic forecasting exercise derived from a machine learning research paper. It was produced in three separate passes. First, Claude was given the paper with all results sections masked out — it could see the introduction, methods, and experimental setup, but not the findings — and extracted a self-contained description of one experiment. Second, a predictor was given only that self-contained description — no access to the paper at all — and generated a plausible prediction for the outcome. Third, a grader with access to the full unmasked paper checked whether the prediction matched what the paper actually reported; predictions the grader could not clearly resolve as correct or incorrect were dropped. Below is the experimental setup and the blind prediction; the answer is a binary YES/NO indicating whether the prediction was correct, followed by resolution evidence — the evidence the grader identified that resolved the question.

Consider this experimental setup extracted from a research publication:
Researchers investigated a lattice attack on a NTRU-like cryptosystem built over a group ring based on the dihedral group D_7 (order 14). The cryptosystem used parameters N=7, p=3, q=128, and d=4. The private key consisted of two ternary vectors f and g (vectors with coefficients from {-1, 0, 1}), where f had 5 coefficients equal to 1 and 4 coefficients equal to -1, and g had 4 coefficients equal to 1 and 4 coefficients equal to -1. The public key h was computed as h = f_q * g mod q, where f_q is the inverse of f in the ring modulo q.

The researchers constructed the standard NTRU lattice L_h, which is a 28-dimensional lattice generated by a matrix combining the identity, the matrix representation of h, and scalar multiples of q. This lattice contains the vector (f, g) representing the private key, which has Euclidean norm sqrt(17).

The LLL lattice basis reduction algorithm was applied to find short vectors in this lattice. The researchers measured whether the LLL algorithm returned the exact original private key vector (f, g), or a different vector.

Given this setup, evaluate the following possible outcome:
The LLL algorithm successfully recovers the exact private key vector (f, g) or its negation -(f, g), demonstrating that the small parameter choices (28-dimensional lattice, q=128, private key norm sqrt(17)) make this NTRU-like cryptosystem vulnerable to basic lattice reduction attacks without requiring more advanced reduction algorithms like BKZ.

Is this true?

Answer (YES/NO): NO